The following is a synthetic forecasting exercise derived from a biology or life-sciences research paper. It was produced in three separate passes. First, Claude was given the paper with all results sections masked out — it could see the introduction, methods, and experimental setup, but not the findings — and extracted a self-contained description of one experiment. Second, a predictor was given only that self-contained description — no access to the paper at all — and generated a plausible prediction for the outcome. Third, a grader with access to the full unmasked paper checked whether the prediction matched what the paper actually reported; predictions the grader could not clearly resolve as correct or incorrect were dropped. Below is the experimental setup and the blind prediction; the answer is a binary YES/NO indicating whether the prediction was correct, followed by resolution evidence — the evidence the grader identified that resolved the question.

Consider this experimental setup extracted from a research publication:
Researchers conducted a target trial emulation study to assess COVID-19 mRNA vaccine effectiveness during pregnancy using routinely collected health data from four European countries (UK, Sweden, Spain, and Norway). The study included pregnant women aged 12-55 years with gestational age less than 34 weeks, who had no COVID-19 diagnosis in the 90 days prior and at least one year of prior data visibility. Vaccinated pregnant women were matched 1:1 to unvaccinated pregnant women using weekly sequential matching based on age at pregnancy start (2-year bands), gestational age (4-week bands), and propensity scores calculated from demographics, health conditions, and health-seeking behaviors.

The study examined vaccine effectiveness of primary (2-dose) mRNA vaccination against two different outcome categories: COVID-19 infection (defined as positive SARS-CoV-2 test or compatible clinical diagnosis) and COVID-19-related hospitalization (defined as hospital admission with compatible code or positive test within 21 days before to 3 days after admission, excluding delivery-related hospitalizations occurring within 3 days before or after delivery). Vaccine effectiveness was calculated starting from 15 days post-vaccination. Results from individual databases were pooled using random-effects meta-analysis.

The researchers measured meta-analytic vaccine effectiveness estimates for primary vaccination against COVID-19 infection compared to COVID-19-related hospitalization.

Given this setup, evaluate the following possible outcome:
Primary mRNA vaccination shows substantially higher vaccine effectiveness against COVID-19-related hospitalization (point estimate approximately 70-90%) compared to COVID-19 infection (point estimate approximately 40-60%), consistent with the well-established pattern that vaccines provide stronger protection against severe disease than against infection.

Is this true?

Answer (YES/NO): NO